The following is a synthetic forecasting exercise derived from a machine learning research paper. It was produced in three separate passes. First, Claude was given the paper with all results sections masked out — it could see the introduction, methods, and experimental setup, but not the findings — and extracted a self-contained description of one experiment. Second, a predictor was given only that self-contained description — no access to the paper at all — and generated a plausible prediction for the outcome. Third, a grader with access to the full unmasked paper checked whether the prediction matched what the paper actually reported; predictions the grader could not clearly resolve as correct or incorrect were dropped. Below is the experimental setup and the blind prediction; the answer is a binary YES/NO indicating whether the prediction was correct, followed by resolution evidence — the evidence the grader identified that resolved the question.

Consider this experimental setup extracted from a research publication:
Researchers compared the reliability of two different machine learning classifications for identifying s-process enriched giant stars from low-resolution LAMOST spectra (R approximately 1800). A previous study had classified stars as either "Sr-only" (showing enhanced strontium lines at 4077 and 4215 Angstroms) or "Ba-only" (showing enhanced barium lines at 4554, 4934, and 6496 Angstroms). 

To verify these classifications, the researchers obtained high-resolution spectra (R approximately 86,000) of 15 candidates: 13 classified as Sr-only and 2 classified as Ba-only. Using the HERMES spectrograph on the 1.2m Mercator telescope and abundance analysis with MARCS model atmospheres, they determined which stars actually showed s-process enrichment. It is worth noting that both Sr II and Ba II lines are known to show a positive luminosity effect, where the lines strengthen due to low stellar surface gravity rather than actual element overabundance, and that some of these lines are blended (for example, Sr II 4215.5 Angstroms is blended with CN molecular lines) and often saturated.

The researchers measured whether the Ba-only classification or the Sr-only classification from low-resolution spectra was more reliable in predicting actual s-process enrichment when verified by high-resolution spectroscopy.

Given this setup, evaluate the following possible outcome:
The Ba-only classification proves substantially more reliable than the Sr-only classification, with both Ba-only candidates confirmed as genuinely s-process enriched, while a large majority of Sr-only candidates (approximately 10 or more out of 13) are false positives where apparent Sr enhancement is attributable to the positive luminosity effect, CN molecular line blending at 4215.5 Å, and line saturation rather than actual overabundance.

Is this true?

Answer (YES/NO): NO